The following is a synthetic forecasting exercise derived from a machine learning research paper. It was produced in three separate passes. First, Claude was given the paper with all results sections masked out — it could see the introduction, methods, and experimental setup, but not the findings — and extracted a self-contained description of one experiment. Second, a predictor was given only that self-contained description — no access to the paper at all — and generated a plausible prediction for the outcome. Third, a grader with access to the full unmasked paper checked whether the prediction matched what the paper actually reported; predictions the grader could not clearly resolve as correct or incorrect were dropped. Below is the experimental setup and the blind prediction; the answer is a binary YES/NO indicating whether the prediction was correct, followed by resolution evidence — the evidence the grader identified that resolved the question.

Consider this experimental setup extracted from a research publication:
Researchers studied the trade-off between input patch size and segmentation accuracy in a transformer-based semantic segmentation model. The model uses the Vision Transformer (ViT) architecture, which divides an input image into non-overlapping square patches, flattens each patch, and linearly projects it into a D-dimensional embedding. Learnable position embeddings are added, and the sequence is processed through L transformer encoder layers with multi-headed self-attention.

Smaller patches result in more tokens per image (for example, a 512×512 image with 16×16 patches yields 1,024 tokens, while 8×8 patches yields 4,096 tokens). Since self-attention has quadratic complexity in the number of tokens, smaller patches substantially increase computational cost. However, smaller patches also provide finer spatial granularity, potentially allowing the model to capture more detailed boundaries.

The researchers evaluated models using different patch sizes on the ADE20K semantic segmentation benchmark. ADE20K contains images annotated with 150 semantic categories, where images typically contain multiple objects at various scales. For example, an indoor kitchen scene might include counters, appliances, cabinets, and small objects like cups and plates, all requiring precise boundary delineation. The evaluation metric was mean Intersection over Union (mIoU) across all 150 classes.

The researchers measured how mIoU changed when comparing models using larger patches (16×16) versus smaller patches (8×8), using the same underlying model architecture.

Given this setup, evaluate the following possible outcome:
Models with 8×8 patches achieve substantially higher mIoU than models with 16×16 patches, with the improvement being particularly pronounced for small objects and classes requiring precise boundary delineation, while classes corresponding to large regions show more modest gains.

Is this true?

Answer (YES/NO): NO